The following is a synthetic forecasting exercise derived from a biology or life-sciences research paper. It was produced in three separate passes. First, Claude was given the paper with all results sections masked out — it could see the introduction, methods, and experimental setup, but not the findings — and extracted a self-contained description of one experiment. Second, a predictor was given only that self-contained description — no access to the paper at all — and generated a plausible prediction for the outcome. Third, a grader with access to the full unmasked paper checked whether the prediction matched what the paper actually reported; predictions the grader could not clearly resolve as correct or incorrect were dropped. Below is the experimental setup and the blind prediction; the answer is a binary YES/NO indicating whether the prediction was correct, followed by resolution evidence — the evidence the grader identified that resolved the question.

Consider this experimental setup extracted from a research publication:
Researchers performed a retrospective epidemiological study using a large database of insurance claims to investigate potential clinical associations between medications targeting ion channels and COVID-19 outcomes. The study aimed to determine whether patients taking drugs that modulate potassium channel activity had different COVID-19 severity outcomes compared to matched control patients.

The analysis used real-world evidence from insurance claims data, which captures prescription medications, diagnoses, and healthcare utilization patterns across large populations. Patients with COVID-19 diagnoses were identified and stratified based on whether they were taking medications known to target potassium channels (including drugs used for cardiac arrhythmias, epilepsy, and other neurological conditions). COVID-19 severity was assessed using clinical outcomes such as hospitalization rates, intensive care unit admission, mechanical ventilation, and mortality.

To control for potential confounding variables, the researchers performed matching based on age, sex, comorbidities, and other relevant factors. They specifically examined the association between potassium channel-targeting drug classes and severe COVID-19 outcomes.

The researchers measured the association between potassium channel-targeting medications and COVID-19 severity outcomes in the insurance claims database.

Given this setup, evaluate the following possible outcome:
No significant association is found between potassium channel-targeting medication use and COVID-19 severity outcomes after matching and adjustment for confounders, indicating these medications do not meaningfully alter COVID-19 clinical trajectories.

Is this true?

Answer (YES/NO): NO